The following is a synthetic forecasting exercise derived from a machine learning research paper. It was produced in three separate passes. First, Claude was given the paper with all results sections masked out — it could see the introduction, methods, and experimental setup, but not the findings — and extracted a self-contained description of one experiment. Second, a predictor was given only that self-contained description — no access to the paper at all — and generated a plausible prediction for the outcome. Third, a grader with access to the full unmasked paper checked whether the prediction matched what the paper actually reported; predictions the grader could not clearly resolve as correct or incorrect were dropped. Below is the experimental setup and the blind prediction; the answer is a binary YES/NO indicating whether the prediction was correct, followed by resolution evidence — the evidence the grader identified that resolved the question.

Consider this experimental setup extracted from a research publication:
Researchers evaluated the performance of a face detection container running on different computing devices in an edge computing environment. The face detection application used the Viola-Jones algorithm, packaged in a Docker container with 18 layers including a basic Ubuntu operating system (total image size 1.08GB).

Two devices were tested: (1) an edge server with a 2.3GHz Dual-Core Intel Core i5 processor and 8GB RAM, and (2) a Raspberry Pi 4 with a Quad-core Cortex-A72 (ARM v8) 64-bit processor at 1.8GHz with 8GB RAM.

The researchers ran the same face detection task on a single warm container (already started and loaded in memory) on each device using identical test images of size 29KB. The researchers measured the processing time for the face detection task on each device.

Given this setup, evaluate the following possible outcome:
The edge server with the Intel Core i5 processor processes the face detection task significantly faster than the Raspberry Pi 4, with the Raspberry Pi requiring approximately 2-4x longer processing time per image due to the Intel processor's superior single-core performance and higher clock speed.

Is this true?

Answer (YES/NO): YES